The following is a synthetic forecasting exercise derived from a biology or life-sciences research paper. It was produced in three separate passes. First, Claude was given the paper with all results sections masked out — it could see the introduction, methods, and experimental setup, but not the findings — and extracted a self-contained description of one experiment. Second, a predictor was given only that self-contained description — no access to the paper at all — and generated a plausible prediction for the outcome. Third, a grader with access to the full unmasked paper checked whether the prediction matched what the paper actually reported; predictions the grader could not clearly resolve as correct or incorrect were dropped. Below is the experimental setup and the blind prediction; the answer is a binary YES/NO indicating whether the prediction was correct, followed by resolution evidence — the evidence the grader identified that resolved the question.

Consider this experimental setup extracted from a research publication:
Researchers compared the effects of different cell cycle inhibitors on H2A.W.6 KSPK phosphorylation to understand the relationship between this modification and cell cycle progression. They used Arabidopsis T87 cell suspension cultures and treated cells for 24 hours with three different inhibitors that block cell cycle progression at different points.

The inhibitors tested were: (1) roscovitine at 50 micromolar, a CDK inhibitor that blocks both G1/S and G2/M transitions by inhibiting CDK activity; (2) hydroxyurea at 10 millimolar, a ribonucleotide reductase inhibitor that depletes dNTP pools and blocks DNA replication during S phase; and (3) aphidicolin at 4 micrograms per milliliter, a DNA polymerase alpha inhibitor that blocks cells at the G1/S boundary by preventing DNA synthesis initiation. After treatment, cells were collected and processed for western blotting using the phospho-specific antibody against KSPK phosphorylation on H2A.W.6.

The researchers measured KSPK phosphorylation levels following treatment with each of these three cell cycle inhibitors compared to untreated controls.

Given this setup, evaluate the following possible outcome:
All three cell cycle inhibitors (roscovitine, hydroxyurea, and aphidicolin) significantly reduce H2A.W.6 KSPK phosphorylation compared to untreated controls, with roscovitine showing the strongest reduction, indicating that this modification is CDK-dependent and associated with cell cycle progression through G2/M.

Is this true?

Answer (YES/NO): NO